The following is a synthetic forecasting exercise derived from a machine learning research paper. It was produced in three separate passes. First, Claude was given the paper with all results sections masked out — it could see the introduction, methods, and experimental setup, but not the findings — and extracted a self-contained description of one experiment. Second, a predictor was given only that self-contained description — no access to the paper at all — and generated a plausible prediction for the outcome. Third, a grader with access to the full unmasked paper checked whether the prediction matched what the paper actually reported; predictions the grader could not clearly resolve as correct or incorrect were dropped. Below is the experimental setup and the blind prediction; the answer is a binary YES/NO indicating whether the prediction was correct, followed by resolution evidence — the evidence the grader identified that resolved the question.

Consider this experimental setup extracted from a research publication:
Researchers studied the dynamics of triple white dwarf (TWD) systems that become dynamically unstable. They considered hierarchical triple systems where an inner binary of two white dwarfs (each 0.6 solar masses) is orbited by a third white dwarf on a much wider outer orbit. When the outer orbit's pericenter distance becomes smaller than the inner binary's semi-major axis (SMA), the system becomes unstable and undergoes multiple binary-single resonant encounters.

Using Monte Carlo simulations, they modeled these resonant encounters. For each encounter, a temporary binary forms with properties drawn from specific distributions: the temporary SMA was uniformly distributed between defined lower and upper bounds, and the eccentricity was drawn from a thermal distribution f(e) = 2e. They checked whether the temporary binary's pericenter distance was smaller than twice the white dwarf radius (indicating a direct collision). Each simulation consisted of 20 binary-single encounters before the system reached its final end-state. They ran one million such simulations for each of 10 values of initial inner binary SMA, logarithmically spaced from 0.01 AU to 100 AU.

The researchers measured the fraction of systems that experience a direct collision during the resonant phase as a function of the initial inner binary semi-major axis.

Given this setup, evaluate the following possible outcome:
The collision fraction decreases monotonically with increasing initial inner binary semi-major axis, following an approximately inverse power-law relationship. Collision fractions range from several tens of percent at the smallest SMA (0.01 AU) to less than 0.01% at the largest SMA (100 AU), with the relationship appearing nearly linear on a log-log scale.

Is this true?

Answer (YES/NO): NO